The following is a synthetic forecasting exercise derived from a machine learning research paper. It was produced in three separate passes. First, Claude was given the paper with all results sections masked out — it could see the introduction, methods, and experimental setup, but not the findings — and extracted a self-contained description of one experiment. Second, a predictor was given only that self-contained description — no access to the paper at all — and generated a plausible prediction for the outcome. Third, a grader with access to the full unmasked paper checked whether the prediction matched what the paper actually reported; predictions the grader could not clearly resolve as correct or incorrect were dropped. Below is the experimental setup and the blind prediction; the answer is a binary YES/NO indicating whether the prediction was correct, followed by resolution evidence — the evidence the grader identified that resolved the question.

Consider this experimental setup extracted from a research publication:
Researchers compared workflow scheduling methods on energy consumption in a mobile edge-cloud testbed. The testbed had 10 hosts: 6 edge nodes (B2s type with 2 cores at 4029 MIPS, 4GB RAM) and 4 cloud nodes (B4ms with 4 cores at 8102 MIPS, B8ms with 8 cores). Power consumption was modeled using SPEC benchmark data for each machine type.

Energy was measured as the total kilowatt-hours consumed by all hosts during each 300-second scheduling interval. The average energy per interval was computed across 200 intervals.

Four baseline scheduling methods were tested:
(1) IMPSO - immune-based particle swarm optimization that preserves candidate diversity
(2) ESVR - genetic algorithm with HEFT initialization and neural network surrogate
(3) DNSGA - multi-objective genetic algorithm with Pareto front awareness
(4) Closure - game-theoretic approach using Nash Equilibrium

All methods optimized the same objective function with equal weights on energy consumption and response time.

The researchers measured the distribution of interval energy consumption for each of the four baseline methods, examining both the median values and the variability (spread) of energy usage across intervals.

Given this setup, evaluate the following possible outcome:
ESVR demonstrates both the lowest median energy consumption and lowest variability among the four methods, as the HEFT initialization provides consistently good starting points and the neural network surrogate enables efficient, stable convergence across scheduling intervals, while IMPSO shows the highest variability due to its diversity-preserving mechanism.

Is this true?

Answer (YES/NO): NO